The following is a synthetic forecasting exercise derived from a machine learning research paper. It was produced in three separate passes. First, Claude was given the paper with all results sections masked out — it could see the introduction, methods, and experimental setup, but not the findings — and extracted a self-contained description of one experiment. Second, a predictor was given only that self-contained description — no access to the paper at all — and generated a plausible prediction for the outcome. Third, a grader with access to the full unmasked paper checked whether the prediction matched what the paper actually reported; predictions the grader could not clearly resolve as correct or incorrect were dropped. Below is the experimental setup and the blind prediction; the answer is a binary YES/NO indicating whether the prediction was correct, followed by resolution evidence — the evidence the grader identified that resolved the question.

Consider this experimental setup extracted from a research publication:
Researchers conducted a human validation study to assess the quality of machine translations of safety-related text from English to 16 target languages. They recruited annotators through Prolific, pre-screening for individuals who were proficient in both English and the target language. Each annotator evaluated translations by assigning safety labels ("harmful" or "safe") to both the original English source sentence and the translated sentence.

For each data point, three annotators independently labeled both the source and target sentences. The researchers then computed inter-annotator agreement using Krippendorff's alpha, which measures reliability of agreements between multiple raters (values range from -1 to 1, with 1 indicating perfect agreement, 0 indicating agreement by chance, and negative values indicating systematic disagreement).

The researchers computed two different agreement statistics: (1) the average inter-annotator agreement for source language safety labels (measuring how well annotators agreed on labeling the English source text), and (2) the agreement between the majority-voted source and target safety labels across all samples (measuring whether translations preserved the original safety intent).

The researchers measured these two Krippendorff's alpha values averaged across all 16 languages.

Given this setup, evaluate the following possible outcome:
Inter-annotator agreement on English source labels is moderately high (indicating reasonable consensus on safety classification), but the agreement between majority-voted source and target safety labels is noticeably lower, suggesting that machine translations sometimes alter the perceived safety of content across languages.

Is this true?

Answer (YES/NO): NO